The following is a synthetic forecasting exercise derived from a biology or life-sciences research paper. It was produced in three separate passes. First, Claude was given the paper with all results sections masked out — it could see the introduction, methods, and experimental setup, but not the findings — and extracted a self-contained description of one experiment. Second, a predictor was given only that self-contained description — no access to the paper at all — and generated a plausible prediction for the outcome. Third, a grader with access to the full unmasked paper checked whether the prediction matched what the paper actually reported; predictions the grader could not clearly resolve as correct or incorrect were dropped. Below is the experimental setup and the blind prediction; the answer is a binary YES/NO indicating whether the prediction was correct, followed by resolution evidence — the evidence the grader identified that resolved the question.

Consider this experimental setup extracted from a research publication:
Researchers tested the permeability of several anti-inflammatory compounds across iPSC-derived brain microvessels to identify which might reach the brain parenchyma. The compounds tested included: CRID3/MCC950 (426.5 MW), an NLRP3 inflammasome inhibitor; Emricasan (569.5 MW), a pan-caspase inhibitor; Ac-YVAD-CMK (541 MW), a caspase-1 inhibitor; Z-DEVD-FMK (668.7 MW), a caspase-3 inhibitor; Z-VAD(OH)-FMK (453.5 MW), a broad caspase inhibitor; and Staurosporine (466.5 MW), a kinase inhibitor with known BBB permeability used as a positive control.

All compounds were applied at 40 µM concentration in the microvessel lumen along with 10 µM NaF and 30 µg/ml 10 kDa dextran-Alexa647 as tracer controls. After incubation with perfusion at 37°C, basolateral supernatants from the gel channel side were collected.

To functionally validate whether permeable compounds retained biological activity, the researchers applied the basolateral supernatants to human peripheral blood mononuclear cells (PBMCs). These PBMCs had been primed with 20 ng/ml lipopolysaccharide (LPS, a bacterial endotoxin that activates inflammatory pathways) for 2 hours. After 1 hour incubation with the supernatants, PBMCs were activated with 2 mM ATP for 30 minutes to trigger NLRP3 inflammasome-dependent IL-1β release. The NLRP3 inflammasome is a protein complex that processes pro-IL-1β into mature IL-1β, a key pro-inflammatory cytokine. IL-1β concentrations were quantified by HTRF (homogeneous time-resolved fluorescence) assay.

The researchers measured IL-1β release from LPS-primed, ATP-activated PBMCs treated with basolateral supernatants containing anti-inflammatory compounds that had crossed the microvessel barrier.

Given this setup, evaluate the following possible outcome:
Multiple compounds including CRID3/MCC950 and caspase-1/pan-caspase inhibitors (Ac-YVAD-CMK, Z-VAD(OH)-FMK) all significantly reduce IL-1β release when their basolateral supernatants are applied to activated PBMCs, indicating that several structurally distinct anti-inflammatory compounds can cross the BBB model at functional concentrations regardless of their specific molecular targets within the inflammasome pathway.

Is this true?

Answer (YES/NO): NO